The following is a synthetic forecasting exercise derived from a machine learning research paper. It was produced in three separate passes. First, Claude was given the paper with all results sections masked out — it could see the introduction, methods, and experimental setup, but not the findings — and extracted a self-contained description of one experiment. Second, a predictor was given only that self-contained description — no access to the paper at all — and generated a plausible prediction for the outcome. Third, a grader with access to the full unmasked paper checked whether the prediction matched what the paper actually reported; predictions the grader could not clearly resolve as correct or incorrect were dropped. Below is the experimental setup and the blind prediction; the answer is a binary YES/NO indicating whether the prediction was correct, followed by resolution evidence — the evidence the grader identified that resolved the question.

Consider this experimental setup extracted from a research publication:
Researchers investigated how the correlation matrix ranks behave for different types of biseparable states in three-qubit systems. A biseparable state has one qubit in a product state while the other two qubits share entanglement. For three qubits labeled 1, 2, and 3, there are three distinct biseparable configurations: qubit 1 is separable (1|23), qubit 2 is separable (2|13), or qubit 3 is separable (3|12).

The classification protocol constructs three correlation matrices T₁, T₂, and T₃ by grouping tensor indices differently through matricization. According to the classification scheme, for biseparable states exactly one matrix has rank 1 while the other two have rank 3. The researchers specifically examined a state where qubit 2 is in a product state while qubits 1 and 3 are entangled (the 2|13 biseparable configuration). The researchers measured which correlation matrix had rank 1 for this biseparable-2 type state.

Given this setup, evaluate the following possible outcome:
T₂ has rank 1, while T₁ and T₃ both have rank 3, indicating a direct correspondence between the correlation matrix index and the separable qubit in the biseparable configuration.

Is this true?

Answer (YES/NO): YES